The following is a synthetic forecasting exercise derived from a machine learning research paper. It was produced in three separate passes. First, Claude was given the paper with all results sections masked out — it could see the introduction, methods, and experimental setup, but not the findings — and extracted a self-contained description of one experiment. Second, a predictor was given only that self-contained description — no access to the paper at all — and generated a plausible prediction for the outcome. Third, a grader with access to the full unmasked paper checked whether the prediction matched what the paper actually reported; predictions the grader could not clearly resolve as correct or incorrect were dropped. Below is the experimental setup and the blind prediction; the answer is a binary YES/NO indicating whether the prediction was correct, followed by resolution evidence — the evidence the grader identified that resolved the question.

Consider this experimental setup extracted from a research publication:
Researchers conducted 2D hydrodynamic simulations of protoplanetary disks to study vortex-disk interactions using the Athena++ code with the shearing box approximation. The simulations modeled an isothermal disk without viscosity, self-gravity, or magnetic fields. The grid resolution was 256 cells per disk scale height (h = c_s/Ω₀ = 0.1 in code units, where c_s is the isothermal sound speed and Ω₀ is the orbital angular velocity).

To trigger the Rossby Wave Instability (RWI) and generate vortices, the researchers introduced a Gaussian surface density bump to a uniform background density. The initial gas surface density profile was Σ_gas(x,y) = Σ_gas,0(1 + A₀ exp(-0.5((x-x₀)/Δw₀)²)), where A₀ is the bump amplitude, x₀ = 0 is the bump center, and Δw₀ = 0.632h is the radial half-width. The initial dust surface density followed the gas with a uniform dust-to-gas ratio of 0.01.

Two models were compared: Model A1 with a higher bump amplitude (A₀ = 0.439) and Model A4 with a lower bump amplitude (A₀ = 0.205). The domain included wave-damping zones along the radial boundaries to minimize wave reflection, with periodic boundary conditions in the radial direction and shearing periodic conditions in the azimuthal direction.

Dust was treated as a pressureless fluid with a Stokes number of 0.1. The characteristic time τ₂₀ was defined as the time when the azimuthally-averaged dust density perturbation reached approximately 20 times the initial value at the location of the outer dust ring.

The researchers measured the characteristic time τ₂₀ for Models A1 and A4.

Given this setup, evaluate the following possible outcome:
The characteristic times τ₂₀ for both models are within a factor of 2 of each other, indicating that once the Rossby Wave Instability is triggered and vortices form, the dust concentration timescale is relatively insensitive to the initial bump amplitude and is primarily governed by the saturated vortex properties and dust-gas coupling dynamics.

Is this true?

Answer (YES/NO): NO